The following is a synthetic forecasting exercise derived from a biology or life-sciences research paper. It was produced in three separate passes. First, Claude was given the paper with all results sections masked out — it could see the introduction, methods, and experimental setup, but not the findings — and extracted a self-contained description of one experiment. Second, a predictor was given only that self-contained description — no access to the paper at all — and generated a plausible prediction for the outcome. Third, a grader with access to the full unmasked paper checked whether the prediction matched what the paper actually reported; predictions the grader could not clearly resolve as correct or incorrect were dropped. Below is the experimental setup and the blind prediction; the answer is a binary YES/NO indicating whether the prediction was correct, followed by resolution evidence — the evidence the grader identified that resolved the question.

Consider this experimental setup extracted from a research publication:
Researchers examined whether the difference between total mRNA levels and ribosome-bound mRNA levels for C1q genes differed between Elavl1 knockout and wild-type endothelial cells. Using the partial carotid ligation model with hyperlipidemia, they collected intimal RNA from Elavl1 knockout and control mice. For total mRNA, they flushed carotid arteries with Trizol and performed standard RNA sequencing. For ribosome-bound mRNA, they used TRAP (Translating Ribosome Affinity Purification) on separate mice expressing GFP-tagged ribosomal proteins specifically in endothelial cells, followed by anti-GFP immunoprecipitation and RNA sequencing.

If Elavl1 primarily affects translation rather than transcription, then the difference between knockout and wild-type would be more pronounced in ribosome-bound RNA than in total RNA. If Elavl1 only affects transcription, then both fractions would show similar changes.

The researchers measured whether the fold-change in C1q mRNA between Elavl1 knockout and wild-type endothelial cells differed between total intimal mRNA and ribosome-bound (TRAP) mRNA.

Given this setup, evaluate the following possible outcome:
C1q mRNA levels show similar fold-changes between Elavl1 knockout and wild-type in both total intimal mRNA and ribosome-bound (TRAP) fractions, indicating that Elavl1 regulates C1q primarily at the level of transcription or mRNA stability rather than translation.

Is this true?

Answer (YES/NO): NO